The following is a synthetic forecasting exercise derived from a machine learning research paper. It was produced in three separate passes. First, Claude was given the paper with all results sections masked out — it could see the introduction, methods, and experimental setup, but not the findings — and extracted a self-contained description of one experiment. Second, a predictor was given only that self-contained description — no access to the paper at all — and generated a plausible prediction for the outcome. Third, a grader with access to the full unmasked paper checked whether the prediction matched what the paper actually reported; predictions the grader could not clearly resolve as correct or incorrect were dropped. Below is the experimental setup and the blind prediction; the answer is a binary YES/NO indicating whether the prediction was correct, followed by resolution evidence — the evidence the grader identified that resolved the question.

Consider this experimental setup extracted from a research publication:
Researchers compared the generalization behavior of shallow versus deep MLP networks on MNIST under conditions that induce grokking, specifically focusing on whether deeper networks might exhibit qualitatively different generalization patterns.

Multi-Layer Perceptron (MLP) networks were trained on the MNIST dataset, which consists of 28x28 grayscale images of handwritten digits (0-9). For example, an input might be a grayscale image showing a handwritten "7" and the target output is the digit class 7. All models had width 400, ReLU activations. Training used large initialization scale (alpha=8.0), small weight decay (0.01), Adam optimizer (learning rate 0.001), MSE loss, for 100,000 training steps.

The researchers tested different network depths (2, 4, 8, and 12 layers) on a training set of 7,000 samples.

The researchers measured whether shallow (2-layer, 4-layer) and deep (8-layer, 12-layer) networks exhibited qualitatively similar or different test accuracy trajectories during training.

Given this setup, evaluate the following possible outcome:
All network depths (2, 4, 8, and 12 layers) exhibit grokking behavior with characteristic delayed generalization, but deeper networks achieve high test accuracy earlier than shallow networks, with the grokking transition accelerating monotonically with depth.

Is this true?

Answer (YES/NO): NO